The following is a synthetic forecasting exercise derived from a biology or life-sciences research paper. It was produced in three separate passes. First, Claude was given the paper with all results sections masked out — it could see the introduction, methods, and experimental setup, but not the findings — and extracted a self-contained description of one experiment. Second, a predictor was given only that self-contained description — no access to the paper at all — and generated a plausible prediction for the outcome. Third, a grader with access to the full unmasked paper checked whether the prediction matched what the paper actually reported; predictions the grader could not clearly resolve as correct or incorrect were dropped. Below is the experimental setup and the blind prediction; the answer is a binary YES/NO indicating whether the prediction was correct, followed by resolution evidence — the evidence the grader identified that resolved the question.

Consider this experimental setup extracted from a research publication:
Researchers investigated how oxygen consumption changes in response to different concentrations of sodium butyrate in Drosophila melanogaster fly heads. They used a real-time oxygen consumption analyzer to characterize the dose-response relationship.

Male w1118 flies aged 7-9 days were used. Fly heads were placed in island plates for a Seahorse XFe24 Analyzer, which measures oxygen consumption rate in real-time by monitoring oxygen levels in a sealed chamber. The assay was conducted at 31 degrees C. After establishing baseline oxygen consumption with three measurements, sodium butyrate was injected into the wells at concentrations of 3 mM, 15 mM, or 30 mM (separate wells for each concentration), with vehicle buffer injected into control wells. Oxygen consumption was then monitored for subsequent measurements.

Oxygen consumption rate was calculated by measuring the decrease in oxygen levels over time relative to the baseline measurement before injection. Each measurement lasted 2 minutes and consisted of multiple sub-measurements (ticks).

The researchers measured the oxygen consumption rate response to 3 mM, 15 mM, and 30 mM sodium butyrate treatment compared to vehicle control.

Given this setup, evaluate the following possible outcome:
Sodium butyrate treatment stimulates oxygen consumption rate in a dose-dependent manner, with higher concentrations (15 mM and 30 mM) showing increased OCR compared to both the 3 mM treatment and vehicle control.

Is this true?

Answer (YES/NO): YES